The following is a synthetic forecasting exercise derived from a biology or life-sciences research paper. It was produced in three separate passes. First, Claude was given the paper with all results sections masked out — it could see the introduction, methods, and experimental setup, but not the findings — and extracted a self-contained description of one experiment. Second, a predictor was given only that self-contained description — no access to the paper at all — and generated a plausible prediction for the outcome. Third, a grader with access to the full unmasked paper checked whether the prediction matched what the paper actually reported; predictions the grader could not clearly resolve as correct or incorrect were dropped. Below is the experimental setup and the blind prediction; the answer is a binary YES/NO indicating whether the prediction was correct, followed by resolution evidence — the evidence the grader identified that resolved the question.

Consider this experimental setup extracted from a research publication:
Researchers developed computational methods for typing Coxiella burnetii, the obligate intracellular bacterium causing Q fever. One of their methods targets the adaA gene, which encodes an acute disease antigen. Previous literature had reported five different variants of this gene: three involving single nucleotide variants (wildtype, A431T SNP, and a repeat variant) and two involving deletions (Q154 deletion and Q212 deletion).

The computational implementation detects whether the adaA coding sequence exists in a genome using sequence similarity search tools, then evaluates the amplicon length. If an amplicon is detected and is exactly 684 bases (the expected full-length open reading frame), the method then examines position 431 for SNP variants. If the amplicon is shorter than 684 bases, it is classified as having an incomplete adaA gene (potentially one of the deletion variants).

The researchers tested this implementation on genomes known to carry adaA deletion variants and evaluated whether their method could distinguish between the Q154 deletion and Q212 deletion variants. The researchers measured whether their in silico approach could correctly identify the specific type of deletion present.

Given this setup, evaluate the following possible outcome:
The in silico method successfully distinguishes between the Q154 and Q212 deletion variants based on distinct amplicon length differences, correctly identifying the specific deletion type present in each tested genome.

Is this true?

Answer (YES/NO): NO